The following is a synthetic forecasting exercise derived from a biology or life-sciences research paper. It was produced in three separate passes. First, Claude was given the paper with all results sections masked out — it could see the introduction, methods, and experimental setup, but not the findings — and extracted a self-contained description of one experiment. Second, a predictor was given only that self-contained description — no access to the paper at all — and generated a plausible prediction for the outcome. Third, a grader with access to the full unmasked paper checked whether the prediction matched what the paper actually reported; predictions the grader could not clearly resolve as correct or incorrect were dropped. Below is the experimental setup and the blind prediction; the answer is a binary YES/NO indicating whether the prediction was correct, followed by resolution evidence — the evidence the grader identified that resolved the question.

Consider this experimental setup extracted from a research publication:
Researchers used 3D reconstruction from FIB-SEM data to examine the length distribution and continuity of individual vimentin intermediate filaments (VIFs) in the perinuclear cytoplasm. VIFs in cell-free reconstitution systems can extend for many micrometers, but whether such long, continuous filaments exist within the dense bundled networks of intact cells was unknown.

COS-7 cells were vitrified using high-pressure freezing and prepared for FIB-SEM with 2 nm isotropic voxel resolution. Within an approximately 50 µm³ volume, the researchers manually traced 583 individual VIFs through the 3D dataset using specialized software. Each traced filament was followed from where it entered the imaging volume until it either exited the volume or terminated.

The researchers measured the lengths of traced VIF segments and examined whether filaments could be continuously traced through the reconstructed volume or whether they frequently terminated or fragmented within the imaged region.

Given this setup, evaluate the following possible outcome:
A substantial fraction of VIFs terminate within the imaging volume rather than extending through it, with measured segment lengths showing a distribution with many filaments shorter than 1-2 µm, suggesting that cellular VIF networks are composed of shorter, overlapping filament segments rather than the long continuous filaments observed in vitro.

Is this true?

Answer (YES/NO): NO